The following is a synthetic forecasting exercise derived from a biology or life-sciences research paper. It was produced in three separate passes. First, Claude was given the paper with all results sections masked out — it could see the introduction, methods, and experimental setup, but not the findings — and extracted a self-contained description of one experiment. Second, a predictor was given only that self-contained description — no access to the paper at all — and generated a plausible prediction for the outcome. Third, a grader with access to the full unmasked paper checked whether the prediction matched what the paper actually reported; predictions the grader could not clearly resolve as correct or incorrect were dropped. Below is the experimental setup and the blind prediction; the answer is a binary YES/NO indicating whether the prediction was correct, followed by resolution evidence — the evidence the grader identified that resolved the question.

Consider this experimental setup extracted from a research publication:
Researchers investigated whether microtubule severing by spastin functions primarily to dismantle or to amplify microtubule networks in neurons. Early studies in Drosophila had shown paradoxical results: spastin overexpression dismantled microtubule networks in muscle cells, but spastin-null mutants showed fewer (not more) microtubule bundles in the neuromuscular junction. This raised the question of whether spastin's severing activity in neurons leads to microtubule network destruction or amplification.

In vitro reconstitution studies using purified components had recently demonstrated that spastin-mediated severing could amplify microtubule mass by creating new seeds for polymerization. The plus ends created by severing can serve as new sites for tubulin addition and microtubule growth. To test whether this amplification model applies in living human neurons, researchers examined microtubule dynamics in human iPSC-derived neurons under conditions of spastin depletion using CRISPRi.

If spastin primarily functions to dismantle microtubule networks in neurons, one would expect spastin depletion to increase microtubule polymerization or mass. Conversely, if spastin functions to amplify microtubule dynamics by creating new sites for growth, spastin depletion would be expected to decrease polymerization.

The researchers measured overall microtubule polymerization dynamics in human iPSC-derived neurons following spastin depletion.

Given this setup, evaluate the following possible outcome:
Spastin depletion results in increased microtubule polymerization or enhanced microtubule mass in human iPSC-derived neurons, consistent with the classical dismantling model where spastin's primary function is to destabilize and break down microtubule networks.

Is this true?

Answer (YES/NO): NO